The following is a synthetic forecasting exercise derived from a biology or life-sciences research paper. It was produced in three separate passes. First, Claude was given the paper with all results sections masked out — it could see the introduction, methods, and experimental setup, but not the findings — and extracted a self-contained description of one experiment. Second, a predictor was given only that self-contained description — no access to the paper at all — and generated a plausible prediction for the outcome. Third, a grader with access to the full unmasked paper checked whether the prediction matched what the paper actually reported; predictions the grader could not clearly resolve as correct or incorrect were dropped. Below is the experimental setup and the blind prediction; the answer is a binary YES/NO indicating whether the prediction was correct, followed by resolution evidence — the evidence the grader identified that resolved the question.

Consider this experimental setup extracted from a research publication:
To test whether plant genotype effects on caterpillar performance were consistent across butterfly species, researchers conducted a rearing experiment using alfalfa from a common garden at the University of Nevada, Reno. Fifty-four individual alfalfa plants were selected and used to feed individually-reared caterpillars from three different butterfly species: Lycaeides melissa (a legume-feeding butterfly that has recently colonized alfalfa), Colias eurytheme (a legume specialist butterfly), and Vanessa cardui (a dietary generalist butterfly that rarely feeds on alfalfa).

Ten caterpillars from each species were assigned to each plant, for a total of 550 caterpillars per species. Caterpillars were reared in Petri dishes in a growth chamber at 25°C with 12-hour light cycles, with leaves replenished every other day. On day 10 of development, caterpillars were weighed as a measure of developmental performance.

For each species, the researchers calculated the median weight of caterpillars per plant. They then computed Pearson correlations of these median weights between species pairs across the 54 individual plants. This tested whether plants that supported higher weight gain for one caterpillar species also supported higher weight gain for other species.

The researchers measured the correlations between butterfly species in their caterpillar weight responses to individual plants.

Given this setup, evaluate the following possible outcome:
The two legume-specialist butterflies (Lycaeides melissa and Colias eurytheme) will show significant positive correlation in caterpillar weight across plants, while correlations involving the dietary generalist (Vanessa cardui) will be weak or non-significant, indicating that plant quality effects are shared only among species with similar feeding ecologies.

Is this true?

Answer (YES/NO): NO